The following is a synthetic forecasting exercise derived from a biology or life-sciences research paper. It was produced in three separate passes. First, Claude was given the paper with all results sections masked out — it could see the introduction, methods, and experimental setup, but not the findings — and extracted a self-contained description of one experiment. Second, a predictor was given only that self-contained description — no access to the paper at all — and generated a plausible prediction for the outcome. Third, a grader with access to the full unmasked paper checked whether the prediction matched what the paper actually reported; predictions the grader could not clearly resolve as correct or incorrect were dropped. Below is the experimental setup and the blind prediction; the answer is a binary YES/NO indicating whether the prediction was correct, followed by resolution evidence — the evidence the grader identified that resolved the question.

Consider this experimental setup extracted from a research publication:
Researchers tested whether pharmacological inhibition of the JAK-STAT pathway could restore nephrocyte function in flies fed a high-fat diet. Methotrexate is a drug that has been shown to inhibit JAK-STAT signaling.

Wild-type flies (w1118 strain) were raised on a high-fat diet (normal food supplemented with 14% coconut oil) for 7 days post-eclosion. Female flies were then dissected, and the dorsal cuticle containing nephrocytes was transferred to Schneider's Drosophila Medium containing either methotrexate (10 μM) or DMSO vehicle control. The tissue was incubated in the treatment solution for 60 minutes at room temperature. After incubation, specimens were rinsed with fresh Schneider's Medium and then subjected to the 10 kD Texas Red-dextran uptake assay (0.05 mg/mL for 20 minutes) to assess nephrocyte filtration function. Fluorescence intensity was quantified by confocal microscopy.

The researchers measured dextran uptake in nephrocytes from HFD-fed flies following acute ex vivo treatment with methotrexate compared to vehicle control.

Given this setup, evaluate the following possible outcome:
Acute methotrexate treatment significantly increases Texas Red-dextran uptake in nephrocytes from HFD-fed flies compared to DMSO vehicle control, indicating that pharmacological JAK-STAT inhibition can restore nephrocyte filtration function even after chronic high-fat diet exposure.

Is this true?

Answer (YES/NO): YES